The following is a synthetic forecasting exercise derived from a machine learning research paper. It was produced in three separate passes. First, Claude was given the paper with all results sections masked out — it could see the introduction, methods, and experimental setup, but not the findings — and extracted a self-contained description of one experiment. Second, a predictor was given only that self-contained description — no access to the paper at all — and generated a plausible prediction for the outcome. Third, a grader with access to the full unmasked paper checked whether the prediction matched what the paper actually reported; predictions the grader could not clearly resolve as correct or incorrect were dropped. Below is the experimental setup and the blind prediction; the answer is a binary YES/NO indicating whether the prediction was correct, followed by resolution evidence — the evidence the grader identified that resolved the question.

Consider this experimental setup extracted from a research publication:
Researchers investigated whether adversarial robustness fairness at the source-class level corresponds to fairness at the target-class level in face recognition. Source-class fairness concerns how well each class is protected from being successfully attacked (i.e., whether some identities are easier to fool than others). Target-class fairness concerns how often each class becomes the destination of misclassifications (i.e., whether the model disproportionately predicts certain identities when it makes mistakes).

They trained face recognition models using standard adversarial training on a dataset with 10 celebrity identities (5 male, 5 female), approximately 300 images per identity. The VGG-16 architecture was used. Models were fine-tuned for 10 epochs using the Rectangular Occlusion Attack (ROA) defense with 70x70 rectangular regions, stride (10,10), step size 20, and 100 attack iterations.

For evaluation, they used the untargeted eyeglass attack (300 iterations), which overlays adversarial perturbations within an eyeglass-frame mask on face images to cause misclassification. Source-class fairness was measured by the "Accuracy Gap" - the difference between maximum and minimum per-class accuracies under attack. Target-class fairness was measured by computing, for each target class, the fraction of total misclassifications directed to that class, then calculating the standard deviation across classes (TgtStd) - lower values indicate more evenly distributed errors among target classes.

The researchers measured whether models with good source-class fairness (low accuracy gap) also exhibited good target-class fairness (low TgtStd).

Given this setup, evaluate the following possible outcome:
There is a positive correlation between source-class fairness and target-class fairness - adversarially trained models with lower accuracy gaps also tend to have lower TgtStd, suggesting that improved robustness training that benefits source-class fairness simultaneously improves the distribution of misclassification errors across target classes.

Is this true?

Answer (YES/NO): YES